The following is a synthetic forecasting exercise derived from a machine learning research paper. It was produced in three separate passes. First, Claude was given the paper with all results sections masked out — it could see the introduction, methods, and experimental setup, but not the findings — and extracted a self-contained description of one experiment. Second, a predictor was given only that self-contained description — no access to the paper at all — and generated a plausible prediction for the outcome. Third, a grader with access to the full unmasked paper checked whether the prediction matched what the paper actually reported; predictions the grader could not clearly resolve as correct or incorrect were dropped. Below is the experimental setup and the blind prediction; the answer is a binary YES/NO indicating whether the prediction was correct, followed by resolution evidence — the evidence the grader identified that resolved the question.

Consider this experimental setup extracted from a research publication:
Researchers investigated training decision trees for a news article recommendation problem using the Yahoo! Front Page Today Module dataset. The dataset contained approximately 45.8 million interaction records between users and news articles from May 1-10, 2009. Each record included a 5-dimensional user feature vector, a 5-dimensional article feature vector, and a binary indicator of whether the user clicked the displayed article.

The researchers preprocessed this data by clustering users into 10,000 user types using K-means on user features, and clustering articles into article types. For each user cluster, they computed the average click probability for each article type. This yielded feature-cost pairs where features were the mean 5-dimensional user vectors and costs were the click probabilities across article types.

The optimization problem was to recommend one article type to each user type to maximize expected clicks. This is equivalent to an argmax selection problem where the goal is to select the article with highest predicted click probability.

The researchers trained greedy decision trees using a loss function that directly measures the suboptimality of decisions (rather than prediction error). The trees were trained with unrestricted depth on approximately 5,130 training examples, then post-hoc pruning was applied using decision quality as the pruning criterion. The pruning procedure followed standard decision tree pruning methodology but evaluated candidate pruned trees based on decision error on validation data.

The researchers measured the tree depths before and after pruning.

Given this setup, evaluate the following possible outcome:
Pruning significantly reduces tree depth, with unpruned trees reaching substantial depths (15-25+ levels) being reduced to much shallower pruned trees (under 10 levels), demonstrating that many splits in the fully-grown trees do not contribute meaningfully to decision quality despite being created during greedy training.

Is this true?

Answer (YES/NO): NO